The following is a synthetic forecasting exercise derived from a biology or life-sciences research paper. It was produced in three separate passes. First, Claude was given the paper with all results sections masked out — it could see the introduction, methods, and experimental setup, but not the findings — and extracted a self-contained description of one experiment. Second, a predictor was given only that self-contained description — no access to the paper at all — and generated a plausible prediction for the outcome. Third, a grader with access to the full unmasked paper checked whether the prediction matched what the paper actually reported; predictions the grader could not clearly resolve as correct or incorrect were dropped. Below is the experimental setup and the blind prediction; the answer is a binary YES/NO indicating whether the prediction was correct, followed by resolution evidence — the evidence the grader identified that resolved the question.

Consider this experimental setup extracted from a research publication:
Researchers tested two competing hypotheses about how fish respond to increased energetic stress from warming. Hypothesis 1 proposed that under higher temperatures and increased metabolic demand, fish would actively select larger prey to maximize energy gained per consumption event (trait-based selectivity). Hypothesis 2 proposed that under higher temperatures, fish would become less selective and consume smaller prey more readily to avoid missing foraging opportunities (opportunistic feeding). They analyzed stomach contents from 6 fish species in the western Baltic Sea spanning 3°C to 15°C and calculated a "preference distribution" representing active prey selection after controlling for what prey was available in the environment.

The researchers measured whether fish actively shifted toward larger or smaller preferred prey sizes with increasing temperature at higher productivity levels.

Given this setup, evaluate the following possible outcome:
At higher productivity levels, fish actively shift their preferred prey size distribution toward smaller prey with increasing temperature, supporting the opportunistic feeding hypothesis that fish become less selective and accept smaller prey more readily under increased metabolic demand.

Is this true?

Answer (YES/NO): YES